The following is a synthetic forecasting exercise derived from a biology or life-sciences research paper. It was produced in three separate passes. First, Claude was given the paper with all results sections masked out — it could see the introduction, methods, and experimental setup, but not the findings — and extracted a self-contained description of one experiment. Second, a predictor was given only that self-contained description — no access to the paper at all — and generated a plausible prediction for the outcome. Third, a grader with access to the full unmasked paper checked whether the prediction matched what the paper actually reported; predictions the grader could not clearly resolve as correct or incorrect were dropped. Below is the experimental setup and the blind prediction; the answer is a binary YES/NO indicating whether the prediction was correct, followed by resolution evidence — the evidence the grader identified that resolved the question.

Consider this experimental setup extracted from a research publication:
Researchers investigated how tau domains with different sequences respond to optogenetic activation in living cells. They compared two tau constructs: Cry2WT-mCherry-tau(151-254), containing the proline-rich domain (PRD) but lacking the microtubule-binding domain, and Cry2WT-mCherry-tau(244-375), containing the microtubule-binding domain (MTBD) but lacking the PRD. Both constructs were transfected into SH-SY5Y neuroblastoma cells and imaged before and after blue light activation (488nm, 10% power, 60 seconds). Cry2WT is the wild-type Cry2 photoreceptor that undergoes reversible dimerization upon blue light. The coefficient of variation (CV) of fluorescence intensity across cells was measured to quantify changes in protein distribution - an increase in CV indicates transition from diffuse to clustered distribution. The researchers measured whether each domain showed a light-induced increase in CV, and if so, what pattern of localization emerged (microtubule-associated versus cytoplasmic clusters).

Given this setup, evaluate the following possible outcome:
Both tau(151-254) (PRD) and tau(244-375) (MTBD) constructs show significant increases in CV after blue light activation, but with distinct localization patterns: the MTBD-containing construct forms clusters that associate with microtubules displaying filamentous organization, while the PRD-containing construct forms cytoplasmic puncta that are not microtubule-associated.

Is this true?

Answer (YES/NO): NO